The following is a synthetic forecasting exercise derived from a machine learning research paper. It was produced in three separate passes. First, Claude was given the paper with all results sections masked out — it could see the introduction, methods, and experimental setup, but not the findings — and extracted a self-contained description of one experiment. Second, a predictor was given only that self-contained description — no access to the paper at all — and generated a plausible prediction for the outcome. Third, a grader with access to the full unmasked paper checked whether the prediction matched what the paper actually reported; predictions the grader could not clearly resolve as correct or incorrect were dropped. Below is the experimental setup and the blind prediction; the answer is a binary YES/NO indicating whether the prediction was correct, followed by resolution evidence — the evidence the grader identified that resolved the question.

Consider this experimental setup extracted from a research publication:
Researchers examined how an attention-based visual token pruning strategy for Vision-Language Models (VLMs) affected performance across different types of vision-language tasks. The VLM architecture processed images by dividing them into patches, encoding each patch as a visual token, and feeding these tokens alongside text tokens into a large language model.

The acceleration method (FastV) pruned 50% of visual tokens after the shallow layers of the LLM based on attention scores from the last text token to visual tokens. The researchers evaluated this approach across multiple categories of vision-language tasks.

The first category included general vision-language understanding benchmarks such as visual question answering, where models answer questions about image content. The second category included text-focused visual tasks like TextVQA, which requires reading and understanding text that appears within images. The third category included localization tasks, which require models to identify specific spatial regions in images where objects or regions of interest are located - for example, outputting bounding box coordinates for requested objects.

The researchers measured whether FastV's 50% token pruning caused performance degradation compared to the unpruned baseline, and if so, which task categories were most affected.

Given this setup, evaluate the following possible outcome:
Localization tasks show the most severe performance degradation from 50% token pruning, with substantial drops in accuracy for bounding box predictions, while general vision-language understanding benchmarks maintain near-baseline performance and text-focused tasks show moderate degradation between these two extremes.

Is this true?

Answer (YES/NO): YES